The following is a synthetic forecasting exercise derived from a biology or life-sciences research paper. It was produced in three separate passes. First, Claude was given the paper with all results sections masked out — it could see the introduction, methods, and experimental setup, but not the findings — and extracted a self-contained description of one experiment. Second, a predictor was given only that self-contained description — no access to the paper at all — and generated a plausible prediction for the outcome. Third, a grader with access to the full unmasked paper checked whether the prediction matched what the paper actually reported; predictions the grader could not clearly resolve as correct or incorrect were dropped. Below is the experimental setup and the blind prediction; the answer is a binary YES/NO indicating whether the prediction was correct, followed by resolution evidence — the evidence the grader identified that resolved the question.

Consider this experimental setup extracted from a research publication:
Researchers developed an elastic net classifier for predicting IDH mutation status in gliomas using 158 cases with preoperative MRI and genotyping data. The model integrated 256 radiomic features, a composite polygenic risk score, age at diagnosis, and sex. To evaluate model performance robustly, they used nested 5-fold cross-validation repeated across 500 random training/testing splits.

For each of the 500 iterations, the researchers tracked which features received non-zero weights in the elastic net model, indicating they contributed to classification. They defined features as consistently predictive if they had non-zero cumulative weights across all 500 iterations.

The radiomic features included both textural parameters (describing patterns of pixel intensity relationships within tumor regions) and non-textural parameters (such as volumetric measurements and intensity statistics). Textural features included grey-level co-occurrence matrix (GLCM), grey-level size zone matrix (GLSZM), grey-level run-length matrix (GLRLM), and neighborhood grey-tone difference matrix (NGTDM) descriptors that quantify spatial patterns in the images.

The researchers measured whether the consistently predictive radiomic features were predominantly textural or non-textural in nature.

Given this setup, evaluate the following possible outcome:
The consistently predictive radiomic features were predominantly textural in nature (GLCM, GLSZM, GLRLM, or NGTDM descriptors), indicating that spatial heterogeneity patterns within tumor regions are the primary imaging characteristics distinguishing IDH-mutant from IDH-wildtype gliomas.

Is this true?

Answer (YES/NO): NO